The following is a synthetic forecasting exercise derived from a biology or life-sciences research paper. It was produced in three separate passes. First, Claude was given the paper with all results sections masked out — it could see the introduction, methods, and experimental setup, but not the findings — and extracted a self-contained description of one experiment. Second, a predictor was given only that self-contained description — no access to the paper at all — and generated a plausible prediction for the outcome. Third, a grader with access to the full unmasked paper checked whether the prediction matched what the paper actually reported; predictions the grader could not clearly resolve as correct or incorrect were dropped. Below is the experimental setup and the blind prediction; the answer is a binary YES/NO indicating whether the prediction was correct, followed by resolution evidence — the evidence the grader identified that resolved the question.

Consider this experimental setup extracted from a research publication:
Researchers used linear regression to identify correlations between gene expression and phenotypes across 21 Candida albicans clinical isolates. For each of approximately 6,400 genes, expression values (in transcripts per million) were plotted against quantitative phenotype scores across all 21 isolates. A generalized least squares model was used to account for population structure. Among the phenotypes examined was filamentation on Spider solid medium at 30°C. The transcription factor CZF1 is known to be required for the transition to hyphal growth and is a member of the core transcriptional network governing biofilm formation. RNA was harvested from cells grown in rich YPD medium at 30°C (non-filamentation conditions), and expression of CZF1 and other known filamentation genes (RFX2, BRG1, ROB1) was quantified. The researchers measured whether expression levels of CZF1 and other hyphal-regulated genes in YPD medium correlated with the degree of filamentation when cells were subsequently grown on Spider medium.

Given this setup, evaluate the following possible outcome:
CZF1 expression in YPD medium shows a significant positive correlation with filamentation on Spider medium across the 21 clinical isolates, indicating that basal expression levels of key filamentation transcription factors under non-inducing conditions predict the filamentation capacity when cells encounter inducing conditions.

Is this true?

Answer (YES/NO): YES